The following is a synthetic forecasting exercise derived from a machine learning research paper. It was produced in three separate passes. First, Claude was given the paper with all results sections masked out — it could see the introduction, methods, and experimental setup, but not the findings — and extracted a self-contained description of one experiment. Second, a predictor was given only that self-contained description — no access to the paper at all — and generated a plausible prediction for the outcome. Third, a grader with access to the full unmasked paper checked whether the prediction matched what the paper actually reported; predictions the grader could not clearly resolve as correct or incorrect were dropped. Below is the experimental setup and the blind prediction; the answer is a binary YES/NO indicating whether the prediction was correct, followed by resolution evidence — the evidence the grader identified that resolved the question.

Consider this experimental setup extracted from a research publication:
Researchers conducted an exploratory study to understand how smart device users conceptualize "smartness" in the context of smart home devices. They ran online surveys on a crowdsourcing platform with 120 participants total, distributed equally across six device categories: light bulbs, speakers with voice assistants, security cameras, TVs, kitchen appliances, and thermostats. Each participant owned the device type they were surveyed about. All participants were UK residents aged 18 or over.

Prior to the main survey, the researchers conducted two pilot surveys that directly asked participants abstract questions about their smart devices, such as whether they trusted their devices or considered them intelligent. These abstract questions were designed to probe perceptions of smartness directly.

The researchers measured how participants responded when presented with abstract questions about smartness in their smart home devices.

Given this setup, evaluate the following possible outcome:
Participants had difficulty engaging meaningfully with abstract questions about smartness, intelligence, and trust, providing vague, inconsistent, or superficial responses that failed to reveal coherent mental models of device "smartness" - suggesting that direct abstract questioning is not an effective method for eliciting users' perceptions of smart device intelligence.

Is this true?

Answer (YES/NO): YES